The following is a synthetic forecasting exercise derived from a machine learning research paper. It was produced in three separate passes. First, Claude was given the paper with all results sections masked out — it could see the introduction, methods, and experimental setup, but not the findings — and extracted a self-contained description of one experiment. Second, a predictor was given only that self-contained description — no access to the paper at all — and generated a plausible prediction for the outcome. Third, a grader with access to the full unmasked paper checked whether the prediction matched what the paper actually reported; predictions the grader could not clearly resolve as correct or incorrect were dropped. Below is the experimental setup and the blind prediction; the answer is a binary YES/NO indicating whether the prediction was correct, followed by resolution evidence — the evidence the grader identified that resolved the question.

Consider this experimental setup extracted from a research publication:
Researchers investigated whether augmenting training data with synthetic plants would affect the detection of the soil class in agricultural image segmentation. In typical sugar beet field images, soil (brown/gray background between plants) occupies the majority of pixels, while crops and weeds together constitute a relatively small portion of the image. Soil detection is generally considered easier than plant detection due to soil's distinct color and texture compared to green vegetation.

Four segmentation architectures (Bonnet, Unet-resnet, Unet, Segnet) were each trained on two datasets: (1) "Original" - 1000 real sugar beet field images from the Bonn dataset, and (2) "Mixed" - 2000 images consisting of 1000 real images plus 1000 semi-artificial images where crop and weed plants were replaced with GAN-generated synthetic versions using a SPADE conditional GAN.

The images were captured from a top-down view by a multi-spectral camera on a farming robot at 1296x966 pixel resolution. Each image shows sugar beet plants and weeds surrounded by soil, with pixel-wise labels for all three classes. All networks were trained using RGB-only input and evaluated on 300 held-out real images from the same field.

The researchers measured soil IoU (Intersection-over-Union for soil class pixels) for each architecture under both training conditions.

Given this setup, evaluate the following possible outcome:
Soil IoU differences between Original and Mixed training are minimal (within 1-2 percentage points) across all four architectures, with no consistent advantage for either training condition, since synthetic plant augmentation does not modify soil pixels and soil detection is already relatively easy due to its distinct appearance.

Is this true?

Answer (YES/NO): YES